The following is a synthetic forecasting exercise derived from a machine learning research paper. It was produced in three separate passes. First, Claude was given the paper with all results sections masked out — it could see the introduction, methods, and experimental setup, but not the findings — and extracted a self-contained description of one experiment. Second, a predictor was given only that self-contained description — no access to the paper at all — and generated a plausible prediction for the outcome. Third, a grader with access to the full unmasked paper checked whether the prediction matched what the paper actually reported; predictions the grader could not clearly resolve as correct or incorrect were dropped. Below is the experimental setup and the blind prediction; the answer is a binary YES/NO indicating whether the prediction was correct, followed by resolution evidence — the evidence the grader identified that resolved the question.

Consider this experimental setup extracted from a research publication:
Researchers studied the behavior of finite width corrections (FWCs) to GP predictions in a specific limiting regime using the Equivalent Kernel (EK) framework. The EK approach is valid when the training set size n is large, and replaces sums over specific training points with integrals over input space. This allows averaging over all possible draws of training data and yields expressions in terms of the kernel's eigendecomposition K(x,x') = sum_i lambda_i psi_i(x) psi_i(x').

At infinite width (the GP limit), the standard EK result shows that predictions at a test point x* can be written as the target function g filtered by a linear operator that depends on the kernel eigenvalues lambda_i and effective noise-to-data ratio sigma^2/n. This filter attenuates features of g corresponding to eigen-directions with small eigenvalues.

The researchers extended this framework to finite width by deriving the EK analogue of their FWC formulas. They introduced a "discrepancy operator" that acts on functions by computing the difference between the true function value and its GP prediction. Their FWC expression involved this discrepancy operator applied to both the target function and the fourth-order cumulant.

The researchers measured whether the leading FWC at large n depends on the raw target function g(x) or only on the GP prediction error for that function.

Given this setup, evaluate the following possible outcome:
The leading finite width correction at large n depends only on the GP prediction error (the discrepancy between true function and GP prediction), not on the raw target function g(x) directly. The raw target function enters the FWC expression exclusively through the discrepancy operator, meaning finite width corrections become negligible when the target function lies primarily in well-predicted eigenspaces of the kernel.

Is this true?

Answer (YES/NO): YES